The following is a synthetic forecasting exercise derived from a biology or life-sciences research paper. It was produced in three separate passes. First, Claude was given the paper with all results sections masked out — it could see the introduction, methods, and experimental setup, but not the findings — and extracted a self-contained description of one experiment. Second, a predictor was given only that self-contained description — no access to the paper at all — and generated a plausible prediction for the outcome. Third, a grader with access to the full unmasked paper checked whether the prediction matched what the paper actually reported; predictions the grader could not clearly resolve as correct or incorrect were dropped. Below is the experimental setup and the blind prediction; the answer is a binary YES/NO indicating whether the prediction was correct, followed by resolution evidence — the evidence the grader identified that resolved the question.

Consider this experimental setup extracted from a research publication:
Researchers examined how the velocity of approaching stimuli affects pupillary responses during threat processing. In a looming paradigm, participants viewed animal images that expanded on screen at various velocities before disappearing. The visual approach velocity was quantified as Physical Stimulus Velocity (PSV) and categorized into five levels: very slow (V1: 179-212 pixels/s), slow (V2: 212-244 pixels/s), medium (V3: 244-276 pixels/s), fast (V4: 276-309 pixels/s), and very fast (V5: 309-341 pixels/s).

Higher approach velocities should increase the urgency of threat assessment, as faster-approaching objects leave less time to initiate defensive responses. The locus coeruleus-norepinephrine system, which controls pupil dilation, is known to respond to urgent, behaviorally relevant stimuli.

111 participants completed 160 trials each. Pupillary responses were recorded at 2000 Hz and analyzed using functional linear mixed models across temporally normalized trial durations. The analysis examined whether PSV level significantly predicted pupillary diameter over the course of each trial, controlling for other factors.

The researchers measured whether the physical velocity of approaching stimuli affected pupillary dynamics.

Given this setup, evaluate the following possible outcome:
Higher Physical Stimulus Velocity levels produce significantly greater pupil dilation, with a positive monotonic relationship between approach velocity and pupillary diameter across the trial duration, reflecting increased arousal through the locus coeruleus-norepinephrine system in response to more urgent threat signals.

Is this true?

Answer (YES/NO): NO